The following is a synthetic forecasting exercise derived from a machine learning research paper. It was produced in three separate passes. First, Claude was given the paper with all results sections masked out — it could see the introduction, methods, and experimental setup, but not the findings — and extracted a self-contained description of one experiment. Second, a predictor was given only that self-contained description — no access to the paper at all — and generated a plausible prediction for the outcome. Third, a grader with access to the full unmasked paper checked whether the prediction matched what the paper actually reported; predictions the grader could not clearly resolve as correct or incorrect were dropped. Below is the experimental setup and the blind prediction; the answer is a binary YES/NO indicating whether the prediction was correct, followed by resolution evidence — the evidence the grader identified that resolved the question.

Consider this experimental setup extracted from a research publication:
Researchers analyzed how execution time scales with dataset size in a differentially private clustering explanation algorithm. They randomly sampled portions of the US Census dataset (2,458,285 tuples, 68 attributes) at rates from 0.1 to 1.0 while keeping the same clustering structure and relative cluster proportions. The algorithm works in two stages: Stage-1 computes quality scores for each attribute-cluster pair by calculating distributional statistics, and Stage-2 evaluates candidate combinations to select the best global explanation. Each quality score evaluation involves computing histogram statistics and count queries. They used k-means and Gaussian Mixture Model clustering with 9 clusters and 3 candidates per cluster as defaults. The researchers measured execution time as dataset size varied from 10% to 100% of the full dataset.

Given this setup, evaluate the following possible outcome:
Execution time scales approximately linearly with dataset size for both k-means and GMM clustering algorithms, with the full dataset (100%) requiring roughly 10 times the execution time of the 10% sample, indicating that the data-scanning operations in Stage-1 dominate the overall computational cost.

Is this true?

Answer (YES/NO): NO